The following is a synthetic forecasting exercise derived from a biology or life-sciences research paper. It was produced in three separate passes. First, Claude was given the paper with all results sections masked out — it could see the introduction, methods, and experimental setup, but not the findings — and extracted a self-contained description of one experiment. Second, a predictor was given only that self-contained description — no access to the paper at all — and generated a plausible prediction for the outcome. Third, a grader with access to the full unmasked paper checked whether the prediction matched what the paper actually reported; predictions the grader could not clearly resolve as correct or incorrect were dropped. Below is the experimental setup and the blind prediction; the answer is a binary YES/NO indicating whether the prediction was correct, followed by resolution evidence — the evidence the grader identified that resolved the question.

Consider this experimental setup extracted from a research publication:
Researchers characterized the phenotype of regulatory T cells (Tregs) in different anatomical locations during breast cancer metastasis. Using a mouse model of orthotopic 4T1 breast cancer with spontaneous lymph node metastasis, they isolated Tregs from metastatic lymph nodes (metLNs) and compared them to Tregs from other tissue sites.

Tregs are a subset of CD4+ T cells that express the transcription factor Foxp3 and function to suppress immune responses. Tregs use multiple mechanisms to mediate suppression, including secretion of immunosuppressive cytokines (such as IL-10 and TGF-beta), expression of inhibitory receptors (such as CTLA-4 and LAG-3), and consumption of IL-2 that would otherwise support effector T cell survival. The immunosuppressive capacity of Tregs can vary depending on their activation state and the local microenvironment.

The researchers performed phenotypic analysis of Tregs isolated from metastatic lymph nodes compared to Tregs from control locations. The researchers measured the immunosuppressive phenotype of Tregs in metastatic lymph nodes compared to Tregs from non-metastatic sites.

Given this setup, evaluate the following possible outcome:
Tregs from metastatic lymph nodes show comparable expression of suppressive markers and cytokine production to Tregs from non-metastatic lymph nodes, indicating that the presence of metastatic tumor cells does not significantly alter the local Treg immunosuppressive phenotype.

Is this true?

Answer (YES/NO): NO